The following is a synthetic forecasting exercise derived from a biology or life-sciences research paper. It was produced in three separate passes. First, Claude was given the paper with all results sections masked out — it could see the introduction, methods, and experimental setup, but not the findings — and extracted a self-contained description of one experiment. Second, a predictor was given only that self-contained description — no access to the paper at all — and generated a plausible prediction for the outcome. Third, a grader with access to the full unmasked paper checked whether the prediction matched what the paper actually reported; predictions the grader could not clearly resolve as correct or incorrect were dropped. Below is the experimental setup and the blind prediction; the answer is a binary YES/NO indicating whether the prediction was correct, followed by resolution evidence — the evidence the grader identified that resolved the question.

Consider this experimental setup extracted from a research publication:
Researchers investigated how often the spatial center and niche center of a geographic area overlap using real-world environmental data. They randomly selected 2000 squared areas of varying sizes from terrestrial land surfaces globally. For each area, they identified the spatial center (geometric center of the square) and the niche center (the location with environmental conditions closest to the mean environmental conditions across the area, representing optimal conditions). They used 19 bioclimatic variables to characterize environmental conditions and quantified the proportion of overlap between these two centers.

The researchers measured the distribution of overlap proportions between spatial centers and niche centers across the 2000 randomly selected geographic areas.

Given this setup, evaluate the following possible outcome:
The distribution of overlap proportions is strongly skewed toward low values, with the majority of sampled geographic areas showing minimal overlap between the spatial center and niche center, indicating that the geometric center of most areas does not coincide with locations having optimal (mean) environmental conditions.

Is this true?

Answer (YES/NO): YES